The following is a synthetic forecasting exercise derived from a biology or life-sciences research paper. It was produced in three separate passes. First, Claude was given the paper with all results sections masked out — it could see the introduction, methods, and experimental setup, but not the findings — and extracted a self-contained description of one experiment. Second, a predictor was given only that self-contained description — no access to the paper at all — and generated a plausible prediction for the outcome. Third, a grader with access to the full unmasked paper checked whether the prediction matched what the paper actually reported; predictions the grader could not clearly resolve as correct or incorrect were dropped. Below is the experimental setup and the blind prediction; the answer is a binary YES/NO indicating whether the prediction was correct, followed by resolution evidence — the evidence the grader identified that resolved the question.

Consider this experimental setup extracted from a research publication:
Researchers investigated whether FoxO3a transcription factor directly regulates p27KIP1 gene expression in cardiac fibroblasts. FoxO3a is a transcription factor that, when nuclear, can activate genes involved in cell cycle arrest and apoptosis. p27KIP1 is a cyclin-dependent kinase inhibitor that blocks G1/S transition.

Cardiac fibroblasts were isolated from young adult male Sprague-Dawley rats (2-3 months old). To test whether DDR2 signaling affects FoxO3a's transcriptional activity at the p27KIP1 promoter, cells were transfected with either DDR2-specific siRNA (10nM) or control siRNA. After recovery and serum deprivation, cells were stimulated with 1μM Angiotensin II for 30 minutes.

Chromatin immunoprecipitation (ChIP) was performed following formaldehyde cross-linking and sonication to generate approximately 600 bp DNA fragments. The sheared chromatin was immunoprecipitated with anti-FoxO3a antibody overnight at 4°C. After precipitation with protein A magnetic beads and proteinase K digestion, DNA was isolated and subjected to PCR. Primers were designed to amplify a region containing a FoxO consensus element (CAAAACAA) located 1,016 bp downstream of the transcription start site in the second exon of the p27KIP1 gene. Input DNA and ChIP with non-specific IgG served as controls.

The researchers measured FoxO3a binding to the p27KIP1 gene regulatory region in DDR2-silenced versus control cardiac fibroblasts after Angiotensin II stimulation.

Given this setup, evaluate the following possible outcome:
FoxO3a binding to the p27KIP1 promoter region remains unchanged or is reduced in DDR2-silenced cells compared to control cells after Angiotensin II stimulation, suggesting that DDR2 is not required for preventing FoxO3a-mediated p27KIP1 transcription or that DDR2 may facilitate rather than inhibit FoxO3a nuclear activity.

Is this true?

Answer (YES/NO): NO